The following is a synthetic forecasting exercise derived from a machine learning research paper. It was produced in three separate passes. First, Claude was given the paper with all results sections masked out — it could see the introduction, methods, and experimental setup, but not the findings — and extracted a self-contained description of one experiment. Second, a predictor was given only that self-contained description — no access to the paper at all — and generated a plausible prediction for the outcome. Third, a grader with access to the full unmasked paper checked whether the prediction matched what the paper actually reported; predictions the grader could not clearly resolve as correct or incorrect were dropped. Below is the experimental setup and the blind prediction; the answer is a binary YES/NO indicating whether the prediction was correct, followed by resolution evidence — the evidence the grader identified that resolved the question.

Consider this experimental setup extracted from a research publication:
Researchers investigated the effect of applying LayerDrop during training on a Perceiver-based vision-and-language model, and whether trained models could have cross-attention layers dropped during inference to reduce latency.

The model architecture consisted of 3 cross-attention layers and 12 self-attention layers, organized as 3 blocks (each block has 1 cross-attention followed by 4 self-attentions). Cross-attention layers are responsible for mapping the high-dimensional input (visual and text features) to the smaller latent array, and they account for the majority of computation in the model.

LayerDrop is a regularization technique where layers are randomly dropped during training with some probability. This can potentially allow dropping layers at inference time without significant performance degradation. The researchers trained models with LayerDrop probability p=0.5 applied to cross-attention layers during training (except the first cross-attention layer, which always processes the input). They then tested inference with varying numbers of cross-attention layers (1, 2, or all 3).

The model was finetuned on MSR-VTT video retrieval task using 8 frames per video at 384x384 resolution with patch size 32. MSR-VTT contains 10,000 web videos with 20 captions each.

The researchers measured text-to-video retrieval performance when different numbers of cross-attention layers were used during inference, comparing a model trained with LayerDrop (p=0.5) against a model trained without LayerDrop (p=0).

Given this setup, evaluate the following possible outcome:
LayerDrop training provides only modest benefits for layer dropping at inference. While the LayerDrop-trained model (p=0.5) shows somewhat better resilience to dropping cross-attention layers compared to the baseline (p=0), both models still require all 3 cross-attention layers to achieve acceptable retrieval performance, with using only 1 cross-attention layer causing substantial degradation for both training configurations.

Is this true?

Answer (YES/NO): NO